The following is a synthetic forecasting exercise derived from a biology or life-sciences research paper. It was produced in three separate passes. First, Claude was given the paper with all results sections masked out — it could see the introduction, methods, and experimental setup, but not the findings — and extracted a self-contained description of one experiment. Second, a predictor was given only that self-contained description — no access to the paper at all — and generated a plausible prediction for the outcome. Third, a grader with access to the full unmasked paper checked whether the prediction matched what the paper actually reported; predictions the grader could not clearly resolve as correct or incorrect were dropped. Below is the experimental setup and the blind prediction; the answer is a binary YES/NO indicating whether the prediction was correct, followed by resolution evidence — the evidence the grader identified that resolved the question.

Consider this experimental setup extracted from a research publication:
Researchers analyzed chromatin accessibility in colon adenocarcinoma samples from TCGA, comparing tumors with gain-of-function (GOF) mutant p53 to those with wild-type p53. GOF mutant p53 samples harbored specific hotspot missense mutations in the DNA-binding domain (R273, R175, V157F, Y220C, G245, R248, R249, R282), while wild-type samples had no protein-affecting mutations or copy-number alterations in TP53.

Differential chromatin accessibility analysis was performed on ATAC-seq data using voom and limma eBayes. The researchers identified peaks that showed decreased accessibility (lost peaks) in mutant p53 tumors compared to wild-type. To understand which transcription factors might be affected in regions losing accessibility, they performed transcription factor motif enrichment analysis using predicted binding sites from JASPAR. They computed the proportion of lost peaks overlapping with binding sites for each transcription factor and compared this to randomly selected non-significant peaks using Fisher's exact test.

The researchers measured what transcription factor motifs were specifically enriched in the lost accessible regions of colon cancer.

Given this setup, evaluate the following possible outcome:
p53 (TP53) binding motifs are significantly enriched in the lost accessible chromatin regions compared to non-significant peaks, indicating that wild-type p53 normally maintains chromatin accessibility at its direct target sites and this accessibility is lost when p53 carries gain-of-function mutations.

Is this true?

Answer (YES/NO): NO